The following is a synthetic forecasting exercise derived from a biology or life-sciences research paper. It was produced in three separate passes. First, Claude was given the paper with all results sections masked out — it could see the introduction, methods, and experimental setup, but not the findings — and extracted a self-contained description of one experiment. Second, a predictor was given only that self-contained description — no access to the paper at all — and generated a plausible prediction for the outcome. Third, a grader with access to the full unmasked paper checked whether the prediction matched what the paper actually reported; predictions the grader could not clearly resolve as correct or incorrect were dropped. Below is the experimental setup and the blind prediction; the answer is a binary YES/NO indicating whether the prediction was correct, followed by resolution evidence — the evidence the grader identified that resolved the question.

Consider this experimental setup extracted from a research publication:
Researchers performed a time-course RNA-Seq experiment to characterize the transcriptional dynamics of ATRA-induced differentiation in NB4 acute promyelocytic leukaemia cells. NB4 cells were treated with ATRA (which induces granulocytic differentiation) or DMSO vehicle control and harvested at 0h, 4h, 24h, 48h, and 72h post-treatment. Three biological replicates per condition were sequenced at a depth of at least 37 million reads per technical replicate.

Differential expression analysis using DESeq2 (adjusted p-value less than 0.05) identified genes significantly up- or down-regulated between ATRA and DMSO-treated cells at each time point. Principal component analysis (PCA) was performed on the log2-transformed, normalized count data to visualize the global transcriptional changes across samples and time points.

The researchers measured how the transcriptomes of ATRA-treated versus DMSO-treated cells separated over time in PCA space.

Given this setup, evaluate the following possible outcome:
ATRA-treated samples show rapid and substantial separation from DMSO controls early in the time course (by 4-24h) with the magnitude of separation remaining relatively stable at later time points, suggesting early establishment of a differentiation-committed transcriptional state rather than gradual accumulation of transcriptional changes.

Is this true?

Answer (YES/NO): NO